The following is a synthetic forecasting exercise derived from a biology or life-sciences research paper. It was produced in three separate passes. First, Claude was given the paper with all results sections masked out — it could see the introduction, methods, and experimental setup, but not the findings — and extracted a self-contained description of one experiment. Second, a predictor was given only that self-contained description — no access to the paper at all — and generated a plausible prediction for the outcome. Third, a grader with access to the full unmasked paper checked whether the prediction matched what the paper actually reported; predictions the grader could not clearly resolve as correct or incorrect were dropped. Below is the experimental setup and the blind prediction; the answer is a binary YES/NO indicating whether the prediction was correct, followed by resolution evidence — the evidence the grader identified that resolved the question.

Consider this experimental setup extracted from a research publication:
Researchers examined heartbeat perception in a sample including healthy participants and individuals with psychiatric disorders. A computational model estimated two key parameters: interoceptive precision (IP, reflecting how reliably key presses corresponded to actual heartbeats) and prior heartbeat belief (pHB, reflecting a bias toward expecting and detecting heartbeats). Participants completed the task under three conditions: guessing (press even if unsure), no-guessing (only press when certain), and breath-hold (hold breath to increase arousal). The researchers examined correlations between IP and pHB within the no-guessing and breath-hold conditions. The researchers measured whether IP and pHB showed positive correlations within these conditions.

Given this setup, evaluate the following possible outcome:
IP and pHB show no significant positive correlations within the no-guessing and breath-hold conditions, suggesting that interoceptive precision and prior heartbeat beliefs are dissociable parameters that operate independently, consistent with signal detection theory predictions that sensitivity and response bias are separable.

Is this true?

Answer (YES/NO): NO